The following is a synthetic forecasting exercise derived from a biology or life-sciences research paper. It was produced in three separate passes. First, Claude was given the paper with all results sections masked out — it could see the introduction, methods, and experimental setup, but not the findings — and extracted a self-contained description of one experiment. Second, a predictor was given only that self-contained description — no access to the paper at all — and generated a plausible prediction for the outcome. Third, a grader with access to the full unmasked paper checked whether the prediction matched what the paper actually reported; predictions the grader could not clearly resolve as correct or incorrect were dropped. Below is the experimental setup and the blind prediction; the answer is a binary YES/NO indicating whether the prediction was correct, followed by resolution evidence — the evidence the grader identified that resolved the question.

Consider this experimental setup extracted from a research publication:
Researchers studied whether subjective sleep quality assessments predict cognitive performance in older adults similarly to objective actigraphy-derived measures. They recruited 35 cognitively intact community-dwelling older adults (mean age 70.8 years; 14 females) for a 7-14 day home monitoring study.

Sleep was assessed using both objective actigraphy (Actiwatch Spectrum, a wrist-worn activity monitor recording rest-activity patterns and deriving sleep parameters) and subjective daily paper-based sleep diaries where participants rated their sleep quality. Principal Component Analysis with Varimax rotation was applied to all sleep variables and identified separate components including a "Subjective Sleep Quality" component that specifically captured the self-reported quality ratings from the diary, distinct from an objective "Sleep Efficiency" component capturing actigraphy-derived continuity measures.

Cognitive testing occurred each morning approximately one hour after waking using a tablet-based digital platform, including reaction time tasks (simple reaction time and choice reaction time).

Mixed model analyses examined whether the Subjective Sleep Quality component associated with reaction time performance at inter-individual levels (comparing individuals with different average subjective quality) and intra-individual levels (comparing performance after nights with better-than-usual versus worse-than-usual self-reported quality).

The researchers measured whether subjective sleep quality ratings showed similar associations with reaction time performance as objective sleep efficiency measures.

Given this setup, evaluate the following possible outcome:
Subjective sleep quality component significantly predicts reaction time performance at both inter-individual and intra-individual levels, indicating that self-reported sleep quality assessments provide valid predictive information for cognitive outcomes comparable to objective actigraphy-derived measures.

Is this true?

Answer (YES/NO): NO